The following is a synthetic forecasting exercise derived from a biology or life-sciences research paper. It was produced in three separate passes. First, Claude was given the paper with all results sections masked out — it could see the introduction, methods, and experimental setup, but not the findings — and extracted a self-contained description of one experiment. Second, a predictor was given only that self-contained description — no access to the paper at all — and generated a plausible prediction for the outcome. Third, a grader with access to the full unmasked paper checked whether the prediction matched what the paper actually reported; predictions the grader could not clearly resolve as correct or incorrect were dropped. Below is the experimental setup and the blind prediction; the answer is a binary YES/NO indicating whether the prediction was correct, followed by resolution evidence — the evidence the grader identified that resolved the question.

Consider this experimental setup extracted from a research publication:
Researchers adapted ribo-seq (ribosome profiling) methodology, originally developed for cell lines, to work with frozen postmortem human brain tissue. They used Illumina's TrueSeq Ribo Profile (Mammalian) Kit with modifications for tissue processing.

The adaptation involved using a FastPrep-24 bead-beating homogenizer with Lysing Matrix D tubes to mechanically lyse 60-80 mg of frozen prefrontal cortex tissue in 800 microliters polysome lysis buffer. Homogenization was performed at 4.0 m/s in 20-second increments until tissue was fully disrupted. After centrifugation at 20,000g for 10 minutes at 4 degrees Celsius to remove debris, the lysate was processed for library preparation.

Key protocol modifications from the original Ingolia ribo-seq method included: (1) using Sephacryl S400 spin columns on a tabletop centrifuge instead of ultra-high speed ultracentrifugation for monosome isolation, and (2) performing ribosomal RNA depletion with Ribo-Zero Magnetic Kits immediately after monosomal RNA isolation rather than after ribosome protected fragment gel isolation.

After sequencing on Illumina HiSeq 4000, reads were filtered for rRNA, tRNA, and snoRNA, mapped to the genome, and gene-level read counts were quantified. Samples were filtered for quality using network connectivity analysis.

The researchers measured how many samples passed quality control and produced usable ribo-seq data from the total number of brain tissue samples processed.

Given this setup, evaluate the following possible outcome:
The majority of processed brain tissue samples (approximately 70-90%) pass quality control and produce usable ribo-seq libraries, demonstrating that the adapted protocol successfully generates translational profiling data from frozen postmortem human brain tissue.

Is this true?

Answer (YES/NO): NO